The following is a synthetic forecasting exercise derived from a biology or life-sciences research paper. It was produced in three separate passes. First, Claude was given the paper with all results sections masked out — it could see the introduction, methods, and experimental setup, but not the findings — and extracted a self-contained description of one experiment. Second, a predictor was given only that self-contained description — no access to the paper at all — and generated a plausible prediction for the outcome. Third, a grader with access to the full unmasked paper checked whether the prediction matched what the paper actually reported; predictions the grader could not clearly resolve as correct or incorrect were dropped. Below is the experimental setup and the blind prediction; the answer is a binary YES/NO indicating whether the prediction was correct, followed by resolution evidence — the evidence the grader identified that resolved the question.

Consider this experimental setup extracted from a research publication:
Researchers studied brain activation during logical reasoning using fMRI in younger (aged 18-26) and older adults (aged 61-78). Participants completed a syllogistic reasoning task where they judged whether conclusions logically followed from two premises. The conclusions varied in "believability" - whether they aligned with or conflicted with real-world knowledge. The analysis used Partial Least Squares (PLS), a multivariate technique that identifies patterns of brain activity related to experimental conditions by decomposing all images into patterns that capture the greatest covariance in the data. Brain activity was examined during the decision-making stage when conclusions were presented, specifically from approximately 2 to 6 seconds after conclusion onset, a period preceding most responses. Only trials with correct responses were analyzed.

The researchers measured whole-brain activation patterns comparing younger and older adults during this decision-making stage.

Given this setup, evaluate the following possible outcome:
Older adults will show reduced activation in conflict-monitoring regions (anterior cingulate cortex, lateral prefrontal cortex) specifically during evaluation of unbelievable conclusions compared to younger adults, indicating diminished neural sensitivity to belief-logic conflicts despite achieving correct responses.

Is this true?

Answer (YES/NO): NO